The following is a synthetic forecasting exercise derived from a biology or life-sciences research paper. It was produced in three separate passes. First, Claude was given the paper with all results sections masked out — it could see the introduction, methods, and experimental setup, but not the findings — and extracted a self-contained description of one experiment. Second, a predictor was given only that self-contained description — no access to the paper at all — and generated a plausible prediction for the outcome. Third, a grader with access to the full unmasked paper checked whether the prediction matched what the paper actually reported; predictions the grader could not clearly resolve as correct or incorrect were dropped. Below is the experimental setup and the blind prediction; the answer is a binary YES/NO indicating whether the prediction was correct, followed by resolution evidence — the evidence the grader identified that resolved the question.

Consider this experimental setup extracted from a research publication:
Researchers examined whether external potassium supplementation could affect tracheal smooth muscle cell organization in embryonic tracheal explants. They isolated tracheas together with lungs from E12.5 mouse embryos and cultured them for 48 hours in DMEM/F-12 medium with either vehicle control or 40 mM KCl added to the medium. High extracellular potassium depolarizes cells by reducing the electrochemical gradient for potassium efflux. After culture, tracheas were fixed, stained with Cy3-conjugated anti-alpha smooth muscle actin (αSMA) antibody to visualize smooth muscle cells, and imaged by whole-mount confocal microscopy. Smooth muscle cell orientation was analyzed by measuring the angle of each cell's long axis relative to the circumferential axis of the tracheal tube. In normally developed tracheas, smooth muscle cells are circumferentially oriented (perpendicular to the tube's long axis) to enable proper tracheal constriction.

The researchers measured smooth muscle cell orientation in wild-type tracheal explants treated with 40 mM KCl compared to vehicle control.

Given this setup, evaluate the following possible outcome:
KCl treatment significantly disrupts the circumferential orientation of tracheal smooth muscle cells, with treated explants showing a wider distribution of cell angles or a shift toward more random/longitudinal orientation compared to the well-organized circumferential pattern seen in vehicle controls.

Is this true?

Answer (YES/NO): YES